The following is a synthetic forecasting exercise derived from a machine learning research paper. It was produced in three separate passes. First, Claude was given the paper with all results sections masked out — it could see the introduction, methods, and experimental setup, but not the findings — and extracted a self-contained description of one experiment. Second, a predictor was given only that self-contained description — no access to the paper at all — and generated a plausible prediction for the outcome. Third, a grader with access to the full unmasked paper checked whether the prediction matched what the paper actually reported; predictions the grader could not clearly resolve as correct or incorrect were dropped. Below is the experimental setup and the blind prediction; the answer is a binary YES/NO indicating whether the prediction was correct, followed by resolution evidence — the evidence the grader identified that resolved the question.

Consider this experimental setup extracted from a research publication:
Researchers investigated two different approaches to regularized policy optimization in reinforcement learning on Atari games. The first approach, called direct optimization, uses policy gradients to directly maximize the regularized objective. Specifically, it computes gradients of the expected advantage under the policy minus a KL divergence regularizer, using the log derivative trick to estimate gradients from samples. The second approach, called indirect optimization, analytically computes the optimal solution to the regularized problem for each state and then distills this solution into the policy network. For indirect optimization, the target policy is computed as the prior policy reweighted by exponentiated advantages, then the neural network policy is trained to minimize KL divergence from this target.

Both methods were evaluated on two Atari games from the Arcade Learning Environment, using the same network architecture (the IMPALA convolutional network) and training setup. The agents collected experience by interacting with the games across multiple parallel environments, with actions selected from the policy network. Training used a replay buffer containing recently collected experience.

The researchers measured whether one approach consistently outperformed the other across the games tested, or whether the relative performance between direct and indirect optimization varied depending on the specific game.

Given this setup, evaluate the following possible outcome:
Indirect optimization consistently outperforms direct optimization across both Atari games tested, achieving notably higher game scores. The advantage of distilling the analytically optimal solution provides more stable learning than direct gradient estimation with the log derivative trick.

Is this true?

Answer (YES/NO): NO